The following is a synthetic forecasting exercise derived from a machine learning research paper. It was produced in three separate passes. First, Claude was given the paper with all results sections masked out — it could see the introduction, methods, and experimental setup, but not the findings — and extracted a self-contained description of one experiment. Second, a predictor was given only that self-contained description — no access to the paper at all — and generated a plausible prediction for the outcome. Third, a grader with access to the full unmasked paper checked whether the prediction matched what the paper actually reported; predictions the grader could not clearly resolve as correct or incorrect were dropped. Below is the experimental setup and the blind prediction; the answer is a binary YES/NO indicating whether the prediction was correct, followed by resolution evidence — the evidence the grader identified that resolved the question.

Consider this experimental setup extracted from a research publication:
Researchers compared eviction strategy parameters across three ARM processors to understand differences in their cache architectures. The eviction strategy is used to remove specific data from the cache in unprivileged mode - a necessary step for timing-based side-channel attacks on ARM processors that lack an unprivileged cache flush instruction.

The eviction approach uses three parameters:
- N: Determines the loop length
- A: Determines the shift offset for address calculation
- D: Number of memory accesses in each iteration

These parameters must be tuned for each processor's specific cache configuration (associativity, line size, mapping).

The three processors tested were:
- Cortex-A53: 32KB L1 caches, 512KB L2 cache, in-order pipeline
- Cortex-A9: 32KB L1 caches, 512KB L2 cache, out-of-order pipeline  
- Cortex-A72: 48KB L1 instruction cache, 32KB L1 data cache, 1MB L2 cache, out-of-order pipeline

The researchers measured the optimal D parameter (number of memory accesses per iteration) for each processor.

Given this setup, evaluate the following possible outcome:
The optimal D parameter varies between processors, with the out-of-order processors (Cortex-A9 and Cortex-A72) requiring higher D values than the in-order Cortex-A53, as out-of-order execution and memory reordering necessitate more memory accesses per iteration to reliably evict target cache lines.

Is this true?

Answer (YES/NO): YES